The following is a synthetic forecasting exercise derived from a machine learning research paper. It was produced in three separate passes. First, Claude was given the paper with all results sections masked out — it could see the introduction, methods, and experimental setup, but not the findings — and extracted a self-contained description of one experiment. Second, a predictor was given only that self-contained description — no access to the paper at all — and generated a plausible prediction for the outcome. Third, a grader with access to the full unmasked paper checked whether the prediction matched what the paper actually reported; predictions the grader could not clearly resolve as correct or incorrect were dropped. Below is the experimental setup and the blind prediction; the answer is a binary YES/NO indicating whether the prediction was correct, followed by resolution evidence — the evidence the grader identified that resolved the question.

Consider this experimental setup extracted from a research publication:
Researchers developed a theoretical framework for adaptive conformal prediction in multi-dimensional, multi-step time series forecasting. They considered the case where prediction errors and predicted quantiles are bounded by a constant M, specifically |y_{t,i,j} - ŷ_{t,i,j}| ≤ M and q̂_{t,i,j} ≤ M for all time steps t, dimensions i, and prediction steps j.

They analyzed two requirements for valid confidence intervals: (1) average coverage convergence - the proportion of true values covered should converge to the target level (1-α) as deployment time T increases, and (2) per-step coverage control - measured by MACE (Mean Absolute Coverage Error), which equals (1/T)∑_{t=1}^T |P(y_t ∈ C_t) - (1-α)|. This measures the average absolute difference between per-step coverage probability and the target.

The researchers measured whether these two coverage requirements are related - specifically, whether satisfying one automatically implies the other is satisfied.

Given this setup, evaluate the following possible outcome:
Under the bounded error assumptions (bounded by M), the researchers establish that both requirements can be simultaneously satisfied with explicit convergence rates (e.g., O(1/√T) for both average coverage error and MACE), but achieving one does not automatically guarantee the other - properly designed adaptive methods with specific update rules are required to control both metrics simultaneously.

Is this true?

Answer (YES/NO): NO